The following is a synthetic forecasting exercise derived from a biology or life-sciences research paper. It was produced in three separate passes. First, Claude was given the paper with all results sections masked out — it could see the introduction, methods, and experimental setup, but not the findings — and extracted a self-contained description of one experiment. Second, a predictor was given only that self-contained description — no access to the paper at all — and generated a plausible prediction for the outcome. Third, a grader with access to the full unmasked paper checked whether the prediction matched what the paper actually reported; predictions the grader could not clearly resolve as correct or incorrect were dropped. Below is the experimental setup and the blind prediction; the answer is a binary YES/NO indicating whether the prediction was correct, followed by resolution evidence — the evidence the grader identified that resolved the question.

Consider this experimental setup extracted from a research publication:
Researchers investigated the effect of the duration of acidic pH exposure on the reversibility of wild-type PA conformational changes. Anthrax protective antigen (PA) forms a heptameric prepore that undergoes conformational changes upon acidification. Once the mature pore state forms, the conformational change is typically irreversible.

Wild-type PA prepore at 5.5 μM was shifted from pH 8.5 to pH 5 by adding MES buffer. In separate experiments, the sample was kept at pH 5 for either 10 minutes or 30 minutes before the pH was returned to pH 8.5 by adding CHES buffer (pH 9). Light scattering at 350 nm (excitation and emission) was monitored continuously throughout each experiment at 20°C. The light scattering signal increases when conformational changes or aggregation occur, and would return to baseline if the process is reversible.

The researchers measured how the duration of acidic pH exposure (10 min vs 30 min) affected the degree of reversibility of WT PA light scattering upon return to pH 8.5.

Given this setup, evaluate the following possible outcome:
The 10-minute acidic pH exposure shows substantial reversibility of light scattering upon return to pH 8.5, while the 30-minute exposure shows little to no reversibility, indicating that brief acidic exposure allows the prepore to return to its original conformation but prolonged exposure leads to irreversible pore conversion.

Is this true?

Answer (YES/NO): NO